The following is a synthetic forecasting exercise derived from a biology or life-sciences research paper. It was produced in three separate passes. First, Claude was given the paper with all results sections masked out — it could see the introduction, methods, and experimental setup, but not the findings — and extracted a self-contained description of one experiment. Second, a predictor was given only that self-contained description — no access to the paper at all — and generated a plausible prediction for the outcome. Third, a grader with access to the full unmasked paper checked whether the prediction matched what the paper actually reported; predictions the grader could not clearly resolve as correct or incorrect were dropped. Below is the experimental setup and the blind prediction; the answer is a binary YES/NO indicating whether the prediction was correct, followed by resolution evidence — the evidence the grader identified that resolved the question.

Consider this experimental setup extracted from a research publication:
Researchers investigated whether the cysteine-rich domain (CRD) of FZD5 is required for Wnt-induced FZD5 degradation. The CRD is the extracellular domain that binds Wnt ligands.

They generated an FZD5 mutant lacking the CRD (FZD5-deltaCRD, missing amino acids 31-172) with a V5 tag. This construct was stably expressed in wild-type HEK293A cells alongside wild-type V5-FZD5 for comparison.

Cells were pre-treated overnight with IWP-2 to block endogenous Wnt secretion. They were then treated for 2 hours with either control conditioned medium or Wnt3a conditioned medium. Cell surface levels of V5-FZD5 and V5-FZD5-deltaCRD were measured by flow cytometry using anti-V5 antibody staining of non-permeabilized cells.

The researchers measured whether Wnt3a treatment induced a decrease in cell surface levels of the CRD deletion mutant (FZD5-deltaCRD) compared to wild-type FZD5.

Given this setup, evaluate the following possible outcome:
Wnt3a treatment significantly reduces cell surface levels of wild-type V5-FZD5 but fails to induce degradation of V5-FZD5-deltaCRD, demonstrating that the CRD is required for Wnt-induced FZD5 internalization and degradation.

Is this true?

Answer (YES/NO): YES